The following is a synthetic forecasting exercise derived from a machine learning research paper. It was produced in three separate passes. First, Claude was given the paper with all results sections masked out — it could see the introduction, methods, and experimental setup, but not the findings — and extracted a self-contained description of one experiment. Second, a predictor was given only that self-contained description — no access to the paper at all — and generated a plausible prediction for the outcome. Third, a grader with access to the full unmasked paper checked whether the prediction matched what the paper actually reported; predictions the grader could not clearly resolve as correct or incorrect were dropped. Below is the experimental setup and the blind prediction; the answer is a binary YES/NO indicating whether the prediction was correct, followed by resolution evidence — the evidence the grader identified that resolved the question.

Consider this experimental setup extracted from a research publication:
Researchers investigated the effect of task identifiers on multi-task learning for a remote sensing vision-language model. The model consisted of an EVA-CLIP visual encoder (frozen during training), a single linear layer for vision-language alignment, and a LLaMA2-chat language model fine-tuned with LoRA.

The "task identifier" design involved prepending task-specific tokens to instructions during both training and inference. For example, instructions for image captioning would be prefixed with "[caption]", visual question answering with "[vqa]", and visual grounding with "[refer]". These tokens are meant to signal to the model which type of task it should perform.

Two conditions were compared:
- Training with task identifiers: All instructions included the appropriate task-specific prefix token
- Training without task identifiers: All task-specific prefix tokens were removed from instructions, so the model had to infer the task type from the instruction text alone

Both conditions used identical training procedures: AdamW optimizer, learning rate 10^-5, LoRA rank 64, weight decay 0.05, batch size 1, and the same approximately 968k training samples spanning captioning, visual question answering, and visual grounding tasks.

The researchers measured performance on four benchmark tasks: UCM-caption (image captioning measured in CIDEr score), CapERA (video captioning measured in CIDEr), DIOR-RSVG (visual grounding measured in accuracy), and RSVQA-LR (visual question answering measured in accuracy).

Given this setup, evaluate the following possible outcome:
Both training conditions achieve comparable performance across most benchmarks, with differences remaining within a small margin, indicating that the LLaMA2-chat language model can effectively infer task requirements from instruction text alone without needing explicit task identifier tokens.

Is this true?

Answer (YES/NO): NO